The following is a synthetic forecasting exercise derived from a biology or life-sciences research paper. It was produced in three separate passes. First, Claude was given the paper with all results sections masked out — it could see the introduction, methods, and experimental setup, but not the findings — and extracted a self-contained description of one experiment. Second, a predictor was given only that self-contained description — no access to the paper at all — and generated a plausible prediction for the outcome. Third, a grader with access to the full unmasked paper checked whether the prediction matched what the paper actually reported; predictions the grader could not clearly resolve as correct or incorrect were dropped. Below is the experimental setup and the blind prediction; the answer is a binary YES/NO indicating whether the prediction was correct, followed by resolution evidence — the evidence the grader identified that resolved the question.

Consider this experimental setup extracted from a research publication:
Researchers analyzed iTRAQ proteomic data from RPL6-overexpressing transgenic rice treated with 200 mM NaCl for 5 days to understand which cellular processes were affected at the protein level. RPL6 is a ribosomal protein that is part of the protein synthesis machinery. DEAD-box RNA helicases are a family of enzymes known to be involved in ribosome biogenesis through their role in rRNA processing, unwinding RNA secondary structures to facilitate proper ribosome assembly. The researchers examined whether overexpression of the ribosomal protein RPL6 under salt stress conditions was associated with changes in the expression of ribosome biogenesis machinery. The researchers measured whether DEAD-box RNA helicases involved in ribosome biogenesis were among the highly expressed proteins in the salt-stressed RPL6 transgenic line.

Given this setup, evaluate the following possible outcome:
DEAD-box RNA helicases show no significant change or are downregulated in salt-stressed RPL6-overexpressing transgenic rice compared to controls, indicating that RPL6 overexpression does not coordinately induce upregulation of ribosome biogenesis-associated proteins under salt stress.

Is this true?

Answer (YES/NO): NO